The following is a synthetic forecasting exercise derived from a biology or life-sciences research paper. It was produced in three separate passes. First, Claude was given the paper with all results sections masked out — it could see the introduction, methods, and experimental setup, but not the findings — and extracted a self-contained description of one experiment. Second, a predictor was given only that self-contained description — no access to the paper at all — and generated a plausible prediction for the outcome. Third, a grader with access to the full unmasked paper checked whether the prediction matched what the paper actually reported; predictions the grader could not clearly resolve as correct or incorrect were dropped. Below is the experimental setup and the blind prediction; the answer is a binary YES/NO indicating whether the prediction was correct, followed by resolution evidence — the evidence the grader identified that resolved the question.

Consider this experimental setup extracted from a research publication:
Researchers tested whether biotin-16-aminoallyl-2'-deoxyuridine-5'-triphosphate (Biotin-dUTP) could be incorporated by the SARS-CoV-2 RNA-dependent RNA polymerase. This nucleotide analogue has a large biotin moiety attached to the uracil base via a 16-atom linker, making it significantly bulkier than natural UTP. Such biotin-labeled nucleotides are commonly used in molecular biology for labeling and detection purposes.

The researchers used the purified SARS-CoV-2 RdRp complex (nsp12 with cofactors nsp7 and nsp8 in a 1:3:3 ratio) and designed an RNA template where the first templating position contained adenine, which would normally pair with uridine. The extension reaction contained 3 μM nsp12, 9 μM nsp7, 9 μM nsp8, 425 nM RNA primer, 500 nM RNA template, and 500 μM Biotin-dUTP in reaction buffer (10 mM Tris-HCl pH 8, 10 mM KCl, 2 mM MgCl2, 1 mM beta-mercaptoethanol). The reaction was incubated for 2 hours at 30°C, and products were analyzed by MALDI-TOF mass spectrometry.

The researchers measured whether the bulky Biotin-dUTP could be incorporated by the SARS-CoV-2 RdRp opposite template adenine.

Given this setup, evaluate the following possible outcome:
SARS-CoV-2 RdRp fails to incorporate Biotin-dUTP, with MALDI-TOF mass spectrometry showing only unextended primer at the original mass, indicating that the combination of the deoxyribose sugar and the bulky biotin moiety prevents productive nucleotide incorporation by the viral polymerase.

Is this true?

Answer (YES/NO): NO